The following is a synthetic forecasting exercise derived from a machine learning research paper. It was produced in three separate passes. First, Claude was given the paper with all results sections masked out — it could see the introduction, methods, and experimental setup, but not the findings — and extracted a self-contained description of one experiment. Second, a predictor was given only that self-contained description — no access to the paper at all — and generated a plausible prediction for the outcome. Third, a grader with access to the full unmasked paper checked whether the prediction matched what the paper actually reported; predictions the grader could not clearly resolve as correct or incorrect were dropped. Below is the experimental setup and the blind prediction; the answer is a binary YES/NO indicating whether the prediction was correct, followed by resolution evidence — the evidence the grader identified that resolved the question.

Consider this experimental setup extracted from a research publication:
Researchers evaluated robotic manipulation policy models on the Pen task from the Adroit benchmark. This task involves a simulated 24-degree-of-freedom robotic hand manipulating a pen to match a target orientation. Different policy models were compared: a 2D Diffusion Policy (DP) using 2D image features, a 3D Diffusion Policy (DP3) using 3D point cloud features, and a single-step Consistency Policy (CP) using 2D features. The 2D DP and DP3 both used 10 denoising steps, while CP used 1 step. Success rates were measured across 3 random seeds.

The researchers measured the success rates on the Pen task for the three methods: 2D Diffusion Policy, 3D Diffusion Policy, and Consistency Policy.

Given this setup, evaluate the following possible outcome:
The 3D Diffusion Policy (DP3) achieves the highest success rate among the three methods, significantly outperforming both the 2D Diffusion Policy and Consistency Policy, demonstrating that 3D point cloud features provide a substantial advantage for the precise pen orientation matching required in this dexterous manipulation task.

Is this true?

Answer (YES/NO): YES